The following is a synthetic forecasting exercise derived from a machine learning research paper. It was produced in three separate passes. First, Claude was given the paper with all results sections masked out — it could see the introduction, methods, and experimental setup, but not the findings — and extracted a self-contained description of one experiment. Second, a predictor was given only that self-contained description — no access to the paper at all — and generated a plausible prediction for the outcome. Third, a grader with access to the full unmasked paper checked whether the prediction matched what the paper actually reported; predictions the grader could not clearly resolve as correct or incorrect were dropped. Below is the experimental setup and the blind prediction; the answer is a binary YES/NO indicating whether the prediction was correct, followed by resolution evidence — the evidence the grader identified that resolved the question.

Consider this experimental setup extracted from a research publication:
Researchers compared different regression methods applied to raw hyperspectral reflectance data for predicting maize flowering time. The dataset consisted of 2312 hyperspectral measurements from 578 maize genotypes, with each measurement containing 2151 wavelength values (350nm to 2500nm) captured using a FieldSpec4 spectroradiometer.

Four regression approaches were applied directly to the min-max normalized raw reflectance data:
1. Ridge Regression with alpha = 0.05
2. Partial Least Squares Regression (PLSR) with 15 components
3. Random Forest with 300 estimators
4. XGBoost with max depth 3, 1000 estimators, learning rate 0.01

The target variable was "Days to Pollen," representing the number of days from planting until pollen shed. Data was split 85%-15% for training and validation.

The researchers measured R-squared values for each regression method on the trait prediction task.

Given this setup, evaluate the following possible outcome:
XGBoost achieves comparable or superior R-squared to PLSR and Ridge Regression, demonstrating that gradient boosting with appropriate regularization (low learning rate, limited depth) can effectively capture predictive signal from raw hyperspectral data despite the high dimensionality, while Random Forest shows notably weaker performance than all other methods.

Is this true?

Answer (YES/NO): NO